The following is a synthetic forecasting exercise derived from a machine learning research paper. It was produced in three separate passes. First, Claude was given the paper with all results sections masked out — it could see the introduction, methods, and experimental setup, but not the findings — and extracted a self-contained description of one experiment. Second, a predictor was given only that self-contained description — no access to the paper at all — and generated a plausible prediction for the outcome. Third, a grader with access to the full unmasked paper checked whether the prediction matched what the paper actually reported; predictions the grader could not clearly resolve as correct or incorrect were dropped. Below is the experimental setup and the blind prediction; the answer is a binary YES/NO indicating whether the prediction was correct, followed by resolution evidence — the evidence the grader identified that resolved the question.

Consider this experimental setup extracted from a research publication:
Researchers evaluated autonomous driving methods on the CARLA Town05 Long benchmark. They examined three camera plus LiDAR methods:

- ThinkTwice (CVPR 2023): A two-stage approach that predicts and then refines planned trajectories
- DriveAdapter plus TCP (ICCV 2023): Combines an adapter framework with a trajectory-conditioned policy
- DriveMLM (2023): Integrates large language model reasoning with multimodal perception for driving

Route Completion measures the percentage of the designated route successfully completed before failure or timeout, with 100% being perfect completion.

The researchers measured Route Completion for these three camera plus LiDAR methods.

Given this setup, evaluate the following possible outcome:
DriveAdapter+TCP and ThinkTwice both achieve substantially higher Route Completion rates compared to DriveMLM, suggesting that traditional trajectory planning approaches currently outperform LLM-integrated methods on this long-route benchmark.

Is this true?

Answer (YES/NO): NO